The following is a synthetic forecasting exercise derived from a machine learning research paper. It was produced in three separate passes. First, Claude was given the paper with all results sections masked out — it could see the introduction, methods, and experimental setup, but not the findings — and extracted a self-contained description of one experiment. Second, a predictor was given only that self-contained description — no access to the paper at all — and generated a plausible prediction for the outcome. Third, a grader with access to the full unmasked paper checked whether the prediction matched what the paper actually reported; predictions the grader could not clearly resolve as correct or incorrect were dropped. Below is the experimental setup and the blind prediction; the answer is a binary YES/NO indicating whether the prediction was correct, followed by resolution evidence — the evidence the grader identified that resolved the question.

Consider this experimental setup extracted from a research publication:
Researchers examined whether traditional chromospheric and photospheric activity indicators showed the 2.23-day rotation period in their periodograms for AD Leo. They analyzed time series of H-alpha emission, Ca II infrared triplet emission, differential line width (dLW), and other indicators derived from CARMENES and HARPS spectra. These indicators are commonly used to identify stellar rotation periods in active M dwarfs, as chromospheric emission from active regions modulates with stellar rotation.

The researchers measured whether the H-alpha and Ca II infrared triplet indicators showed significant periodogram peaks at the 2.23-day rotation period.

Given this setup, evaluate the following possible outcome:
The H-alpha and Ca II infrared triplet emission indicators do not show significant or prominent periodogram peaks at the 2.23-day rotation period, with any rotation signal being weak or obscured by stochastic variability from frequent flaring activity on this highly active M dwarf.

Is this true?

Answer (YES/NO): YES